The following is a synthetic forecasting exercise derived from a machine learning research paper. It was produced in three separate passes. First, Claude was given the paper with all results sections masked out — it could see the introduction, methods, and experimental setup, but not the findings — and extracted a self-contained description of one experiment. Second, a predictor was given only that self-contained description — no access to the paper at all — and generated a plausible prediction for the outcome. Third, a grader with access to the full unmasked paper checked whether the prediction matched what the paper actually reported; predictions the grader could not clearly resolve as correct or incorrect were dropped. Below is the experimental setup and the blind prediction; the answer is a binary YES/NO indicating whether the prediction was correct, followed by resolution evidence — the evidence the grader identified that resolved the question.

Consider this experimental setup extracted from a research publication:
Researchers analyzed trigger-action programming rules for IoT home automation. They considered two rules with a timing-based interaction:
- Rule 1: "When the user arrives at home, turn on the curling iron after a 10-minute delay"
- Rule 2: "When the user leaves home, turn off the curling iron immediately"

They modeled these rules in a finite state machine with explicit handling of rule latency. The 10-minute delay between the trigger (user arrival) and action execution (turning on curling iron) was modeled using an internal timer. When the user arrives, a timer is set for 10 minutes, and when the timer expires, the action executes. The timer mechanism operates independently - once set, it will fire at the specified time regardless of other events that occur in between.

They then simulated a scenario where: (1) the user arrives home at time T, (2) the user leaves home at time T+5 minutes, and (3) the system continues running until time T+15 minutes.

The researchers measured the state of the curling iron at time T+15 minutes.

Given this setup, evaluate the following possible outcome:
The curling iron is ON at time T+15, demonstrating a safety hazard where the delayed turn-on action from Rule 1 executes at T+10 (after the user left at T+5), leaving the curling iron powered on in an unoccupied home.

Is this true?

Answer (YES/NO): YES